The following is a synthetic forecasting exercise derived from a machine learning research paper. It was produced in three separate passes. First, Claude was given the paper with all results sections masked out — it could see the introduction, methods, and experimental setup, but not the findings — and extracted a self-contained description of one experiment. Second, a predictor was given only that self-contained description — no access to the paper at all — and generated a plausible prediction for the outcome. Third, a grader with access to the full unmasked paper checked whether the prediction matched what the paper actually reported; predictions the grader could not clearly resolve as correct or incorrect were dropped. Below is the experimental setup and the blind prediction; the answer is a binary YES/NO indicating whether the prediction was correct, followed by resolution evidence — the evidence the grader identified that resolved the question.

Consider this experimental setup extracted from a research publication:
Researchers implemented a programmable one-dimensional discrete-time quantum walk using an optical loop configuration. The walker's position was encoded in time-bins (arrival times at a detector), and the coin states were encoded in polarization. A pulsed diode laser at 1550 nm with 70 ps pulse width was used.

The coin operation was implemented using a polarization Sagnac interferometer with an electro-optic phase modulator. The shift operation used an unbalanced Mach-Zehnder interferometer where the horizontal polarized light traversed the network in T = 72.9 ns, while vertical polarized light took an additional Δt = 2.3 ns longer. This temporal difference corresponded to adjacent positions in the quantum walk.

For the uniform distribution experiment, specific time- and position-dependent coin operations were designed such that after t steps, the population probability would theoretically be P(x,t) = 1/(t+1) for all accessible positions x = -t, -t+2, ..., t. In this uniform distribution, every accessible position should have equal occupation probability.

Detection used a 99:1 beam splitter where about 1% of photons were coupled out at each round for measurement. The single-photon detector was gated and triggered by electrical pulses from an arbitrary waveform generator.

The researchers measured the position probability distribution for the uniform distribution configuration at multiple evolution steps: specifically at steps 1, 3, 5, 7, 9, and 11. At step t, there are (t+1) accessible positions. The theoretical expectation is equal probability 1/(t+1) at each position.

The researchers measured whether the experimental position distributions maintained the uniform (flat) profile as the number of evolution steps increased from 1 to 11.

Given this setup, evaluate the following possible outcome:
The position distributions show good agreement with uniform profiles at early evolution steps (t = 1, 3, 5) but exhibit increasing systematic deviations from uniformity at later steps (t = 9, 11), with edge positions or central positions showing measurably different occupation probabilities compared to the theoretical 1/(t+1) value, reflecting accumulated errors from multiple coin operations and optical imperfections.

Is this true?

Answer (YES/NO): NO